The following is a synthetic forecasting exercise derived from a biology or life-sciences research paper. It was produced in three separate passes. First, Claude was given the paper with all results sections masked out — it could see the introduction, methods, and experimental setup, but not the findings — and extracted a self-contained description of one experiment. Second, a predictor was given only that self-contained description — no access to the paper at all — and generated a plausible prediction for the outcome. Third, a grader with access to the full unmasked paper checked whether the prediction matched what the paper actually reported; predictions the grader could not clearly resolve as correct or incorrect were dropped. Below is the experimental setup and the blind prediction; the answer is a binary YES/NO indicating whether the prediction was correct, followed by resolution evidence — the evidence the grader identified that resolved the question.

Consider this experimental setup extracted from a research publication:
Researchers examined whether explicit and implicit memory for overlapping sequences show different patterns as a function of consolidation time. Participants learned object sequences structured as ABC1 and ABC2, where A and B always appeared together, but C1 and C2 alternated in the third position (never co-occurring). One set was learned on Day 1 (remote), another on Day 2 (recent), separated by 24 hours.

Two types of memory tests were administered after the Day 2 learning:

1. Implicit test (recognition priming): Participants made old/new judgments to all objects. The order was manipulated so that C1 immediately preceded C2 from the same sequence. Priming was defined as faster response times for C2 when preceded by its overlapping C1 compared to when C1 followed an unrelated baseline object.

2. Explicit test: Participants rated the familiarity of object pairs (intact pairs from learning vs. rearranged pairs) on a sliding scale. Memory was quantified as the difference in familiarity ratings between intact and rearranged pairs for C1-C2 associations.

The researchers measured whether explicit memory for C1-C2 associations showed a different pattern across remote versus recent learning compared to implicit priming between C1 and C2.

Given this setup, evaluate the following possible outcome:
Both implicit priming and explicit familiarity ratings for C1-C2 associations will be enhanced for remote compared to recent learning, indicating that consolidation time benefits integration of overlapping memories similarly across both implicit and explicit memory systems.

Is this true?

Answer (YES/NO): NO